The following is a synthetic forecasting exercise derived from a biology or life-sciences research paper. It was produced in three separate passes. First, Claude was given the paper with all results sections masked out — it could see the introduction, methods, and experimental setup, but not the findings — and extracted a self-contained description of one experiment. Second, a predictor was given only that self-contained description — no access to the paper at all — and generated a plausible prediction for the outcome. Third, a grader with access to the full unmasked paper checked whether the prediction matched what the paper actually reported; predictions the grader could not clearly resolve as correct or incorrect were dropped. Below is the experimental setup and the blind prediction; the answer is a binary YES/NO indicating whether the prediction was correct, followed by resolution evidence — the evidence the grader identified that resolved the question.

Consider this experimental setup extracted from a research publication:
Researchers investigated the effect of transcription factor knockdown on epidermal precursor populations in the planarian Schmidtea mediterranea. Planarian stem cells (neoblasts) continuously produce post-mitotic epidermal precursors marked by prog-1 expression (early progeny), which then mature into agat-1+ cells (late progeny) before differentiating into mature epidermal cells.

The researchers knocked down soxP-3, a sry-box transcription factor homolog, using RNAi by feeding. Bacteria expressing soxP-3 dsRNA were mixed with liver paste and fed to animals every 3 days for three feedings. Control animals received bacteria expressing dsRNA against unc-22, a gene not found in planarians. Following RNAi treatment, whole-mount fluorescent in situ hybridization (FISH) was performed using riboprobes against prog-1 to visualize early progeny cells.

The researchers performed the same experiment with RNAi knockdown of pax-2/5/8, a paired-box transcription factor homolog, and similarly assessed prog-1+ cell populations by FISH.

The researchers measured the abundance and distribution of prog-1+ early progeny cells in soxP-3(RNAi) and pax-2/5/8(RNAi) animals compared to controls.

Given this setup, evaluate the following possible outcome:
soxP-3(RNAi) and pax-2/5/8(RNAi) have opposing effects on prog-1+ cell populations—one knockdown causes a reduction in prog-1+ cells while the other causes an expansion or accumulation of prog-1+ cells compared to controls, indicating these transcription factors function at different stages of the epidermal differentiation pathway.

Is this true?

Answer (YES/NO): NO